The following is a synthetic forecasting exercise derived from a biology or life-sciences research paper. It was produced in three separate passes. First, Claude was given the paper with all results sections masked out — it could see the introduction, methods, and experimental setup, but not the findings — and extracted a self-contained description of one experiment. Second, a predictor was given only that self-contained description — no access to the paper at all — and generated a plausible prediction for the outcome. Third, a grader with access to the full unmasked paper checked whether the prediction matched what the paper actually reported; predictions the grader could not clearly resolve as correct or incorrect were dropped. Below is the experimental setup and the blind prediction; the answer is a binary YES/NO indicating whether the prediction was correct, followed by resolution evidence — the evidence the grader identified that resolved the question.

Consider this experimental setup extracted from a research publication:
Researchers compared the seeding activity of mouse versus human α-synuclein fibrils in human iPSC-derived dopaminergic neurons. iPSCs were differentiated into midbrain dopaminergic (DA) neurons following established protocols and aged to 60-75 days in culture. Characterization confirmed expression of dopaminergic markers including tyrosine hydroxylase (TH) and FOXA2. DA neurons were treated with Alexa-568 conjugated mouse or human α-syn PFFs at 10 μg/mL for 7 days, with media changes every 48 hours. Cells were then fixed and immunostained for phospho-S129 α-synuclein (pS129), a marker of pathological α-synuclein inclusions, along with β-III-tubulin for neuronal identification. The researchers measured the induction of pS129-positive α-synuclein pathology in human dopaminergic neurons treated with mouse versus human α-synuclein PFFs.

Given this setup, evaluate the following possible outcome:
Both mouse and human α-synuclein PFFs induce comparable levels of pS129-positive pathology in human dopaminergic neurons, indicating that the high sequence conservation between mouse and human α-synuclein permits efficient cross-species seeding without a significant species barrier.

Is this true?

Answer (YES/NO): NO